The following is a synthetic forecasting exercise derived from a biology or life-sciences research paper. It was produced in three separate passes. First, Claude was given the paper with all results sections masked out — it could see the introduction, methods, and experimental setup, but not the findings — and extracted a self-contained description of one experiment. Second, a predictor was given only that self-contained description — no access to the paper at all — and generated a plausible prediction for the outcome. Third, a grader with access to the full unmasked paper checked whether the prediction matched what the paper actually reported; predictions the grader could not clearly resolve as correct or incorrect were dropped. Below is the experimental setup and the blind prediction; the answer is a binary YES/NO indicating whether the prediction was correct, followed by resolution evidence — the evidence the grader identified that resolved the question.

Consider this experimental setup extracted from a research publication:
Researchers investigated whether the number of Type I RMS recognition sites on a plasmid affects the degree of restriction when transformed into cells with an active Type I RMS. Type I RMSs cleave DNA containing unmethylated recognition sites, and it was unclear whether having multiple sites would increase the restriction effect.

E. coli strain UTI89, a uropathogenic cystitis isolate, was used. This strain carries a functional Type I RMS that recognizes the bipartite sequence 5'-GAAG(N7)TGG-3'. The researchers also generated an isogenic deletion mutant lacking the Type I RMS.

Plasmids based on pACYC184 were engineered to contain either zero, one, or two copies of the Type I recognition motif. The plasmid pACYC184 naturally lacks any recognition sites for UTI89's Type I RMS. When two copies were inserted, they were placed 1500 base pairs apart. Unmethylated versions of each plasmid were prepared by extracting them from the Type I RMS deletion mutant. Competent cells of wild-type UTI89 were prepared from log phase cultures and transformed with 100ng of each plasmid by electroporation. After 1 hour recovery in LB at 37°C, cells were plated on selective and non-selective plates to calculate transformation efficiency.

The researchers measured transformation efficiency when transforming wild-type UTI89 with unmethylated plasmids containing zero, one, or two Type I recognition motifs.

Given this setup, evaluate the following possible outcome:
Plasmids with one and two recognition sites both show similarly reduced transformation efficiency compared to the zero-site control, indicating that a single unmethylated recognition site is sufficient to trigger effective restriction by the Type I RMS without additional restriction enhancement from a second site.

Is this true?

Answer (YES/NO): NO